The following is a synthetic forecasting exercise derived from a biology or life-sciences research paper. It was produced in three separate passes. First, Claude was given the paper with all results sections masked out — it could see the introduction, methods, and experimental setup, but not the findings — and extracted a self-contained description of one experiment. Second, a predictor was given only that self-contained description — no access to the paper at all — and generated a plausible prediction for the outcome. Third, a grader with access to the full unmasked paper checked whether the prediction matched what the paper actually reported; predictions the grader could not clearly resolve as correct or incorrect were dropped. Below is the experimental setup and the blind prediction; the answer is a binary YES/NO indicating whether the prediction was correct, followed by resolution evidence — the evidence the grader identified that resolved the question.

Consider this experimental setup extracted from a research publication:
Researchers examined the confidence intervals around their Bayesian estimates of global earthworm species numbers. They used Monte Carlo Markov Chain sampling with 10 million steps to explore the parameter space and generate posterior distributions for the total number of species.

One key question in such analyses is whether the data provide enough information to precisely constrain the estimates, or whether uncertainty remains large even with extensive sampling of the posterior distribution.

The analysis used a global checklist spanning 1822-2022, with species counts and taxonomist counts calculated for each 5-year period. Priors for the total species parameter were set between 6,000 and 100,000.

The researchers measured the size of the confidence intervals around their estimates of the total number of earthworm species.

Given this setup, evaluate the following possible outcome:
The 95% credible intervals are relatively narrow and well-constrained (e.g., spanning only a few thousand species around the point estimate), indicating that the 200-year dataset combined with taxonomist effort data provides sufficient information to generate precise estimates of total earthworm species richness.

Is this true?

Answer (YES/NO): NO